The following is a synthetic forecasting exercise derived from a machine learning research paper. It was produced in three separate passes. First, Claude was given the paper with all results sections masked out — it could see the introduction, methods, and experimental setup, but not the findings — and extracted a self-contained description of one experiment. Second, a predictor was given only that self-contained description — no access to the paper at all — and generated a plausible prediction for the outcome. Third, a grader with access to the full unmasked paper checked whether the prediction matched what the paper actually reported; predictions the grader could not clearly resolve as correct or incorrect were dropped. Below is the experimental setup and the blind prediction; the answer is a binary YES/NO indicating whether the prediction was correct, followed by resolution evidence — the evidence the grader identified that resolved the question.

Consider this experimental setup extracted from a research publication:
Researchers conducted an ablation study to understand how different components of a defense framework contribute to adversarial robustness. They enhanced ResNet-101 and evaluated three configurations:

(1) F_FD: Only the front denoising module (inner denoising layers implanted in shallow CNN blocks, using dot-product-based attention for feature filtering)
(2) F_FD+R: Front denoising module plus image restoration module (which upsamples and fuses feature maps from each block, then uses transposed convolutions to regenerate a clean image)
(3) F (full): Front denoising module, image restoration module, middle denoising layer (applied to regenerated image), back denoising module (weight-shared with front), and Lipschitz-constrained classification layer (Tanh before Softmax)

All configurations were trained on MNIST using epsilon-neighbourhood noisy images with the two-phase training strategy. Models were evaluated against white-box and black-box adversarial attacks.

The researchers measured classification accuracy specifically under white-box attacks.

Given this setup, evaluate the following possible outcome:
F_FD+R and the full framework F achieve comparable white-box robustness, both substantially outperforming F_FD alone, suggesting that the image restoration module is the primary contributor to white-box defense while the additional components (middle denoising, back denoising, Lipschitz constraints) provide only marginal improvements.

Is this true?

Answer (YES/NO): NO